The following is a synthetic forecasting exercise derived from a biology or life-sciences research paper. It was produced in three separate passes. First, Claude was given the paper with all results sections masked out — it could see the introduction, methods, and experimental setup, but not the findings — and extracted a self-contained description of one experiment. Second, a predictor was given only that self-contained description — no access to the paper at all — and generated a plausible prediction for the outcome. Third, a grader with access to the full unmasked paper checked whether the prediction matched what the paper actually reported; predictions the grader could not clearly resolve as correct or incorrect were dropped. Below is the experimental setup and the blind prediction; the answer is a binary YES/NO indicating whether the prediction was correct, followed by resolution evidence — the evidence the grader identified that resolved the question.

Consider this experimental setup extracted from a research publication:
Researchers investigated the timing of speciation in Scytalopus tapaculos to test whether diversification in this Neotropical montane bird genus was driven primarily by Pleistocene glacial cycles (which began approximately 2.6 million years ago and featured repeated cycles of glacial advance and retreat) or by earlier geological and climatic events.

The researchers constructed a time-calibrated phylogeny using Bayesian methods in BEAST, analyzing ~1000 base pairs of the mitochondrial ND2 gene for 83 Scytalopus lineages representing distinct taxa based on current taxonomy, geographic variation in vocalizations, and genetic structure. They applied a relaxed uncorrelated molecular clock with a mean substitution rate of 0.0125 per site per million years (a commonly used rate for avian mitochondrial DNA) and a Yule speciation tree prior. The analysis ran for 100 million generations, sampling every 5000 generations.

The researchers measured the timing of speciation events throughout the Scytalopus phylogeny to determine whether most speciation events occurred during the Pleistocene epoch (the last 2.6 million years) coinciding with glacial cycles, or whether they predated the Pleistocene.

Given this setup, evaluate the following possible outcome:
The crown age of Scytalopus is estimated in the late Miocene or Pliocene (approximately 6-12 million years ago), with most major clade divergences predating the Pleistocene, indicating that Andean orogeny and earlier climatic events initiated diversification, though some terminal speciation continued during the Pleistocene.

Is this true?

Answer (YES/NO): YES